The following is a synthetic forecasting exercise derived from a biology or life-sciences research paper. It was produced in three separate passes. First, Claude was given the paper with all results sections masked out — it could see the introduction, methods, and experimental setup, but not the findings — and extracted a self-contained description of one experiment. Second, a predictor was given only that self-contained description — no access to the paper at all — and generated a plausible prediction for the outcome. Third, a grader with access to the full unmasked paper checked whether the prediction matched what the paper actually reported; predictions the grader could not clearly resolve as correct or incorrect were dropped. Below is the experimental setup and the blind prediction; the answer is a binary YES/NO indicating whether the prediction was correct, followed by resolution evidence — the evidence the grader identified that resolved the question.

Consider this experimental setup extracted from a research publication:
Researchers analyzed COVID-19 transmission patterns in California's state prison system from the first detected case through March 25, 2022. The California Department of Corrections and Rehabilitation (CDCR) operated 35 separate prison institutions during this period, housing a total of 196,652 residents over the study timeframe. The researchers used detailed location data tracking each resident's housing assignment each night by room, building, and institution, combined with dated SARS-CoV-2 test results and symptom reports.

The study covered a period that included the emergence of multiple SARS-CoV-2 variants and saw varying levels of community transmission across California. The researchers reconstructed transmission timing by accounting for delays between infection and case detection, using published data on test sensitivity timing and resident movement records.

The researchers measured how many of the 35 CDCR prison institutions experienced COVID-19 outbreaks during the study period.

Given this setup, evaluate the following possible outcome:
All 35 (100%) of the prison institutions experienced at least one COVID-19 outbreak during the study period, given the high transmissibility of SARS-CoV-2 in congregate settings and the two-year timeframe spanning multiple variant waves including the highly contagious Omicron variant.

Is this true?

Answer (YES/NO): YES